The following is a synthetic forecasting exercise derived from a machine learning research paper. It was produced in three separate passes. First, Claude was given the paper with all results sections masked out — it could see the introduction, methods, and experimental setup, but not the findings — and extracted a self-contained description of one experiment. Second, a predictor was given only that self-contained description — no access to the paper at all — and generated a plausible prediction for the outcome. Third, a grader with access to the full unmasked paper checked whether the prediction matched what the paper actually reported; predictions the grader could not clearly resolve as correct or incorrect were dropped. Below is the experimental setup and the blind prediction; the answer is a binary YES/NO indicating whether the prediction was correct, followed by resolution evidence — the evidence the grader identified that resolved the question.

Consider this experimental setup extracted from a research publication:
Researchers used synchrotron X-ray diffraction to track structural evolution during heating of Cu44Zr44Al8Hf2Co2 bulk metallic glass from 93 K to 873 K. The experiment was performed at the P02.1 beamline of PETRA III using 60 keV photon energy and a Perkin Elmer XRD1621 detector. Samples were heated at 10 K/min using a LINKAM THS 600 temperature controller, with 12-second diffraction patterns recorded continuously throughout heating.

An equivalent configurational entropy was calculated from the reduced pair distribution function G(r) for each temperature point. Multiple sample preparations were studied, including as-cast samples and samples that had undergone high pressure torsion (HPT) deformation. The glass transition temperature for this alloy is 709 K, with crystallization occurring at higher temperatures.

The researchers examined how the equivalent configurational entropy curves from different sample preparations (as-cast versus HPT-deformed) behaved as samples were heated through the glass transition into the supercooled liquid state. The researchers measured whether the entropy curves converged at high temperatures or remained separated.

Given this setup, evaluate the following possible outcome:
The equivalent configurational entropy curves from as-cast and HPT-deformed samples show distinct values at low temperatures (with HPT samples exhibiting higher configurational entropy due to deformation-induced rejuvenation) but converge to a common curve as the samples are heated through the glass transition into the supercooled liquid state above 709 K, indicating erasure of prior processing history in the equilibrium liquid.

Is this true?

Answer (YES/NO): NO